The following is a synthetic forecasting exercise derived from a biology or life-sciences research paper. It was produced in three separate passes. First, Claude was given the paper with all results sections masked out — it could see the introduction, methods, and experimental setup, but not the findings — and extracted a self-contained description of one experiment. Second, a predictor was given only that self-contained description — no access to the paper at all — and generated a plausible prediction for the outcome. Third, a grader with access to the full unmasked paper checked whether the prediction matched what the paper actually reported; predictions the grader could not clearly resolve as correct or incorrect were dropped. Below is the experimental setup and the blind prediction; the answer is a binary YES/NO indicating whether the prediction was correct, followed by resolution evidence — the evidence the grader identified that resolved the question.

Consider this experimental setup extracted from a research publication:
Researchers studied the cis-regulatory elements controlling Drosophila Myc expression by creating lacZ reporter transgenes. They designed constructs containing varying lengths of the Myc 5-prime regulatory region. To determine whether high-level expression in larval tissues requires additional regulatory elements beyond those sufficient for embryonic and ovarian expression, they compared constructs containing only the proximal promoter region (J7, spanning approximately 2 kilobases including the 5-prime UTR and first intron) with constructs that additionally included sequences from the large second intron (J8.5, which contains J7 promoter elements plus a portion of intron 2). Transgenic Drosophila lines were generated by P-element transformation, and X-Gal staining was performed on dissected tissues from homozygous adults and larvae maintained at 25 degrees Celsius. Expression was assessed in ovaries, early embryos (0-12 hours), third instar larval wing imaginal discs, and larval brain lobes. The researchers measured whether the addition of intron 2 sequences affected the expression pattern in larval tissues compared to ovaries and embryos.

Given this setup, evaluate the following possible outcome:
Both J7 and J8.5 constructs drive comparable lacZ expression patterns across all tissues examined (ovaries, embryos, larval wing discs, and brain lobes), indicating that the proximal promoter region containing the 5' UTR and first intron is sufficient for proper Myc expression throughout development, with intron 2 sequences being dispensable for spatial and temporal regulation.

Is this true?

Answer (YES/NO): NO